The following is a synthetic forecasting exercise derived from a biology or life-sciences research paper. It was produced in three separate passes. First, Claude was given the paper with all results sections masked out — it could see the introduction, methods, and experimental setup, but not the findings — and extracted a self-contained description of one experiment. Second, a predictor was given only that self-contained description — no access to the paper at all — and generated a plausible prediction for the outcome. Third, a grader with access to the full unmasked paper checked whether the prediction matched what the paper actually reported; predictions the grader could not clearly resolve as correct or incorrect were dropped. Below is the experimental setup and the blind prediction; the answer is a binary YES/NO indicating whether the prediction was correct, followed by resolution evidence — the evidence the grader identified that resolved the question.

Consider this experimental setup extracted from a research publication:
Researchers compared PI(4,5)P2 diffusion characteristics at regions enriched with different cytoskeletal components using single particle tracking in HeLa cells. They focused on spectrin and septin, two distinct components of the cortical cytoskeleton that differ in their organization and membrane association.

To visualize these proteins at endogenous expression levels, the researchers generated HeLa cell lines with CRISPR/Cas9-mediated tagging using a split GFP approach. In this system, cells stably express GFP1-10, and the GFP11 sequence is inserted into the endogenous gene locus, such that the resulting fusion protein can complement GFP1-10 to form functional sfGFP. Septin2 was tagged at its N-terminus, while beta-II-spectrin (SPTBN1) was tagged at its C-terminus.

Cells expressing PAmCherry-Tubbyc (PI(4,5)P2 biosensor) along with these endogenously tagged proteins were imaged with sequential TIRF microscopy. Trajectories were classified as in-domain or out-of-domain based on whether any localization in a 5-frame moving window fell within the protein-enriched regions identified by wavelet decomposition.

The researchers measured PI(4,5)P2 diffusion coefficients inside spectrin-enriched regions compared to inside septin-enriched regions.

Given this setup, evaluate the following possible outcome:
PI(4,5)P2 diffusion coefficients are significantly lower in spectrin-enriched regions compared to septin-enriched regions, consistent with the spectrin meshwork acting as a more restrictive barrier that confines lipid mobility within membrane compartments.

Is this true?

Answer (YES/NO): NO